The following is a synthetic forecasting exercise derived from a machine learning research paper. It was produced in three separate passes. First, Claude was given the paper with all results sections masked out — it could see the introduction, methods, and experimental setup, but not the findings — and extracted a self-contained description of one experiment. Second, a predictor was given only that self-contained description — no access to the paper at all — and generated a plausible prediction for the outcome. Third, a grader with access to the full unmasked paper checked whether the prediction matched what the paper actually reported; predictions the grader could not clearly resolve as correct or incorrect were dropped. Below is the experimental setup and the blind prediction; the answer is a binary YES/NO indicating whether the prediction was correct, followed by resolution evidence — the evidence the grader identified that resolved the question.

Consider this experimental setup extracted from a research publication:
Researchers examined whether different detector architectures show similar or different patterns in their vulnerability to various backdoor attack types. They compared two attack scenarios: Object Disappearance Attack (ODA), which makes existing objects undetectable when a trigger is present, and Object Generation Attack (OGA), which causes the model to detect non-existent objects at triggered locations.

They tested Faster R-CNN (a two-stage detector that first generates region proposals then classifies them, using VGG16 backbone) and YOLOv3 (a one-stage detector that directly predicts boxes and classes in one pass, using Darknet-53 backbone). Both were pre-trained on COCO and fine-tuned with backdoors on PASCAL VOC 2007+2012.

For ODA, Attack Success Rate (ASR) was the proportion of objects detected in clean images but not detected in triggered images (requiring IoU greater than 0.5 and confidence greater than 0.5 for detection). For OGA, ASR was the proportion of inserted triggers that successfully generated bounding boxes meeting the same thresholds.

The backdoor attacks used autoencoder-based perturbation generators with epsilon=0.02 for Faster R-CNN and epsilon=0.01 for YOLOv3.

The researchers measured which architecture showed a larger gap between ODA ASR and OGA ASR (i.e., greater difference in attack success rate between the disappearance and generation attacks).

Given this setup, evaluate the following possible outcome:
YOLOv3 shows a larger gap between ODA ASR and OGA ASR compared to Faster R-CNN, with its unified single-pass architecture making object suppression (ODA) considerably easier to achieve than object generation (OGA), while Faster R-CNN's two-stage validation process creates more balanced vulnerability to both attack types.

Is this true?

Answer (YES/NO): NO